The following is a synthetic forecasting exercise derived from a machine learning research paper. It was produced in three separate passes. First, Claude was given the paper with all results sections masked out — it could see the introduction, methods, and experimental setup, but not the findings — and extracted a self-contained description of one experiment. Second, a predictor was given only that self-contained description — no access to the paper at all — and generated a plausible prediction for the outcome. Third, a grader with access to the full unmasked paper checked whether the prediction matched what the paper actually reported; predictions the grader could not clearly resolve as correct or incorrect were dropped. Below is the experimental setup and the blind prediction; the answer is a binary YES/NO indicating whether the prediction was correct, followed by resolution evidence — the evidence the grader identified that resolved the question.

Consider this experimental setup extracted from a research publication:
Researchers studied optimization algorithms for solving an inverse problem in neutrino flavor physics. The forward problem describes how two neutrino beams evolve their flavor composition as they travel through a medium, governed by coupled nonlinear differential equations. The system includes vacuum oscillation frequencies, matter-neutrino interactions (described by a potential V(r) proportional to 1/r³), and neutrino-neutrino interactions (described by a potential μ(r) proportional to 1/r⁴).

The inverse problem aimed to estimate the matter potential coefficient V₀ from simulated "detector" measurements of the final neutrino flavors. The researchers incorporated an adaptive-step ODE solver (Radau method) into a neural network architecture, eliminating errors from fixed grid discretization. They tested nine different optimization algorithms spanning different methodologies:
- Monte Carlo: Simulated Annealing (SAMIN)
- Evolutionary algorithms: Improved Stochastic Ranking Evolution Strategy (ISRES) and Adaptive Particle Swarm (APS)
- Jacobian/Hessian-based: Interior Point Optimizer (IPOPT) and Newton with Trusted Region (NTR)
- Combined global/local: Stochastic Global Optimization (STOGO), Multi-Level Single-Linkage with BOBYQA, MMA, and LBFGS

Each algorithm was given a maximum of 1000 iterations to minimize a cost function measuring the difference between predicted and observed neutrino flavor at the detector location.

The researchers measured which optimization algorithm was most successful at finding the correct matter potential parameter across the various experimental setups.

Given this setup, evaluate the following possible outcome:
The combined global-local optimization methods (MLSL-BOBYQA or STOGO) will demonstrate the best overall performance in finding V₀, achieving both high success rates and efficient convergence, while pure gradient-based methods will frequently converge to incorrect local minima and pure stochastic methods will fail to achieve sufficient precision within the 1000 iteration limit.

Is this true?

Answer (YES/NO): NO